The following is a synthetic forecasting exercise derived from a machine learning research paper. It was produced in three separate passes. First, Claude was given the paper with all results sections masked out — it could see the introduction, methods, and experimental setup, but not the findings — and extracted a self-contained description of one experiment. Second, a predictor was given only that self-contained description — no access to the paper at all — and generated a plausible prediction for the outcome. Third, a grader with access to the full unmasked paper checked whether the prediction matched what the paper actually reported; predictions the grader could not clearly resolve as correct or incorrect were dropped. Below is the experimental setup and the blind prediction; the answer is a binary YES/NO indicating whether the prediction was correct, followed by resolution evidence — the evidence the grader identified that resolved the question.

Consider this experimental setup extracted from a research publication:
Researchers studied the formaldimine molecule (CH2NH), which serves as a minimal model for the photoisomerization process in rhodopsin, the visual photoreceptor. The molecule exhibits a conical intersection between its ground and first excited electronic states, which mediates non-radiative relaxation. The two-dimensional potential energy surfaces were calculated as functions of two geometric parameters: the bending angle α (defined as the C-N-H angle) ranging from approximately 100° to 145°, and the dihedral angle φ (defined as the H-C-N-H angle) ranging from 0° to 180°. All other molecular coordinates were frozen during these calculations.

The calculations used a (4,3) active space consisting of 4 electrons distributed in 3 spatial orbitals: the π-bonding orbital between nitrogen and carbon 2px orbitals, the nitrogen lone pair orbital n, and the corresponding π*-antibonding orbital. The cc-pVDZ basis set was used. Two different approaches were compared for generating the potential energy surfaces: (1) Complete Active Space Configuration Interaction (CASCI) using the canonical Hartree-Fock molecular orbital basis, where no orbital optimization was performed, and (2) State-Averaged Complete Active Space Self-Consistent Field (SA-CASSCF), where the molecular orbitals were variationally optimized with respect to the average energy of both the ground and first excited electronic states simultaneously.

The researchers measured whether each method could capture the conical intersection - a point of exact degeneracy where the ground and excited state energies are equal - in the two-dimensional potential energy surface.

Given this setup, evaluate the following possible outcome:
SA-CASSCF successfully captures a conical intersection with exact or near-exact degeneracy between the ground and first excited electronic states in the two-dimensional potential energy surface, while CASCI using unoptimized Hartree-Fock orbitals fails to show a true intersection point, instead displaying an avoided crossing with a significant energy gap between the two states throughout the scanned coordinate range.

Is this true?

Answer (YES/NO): YES